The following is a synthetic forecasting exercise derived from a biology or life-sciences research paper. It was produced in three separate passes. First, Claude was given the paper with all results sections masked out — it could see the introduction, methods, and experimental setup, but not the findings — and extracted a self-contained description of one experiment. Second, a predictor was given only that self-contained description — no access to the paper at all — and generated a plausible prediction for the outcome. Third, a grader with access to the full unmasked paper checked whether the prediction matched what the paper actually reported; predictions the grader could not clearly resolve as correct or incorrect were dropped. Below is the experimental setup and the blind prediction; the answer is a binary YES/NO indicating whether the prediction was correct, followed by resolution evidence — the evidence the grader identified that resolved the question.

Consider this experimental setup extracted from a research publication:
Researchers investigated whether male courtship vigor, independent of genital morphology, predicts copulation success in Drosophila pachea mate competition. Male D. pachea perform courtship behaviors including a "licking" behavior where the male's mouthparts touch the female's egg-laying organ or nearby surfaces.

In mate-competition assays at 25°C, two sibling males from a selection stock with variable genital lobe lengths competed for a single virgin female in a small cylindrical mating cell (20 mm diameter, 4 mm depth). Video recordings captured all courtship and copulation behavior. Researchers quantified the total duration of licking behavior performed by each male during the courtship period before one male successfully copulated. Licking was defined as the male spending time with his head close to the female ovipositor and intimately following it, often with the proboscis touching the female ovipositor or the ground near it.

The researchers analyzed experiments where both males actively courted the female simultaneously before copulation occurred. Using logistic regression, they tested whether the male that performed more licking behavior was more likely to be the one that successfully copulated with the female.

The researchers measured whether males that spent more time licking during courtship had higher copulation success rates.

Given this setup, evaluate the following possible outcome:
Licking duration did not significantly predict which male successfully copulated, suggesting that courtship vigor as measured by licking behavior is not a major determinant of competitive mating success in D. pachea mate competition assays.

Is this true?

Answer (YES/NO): NO